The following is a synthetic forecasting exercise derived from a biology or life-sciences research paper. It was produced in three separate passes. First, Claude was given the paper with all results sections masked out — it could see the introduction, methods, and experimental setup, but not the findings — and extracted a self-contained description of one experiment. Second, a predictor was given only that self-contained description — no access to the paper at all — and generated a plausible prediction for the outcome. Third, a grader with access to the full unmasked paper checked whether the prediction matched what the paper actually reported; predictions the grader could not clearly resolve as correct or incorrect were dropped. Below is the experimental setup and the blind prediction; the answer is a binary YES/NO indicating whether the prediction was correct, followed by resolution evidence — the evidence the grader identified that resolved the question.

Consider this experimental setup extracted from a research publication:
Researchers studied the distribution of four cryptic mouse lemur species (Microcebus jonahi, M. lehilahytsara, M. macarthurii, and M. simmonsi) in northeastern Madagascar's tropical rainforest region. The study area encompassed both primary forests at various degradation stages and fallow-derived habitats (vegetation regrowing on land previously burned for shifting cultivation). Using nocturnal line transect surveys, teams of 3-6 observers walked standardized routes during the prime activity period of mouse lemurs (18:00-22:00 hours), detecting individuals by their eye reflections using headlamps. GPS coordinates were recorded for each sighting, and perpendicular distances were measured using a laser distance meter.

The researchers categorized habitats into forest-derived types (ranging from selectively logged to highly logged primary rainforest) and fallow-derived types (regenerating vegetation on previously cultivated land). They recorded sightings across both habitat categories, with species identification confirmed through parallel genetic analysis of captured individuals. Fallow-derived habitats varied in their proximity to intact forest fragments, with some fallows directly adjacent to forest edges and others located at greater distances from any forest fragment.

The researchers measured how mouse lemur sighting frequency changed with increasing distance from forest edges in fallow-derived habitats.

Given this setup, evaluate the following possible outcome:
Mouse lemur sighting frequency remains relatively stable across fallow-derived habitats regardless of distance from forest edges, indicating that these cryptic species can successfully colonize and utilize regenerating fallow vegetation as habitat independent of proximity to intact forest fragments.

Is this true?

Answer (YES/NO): NO